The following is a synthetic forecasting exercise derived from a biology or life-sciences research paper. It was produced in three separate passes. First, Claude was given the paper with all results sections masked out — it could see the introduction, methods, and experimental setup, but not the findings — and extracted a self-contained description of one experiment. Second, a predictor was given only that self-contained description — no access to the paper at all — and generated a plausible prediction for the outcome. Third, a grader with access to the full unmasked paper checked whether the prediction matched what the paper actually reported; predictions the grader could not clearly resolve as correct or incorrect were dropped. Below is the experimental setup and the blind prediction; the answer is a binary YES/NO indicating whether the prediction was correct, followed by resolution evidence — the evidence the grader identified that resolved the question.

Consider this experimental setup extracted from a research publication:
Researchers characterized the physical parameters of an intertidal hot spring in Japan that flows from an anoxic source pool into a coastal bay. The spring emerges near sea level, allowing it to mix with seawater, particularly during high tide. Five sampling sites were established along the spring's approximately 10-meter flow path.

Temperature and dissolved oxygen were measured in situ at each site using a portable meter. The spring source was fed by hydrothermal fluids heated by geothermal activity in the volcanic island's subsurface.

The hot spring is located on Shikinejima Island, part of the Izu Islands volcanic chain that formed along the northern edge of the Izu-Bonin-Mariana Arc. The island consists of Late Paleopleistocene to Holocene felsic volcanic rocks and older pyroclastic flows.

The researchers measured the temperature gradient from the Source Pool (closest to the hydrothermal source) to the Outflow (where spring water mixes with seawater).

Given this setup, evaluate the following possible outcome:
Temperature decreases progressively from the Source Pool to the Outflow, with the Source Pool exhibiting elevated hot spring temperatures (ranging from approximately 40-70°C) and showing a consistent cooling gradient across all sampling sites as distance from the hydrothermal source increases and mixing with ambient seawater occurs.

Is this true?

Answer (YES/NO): YES